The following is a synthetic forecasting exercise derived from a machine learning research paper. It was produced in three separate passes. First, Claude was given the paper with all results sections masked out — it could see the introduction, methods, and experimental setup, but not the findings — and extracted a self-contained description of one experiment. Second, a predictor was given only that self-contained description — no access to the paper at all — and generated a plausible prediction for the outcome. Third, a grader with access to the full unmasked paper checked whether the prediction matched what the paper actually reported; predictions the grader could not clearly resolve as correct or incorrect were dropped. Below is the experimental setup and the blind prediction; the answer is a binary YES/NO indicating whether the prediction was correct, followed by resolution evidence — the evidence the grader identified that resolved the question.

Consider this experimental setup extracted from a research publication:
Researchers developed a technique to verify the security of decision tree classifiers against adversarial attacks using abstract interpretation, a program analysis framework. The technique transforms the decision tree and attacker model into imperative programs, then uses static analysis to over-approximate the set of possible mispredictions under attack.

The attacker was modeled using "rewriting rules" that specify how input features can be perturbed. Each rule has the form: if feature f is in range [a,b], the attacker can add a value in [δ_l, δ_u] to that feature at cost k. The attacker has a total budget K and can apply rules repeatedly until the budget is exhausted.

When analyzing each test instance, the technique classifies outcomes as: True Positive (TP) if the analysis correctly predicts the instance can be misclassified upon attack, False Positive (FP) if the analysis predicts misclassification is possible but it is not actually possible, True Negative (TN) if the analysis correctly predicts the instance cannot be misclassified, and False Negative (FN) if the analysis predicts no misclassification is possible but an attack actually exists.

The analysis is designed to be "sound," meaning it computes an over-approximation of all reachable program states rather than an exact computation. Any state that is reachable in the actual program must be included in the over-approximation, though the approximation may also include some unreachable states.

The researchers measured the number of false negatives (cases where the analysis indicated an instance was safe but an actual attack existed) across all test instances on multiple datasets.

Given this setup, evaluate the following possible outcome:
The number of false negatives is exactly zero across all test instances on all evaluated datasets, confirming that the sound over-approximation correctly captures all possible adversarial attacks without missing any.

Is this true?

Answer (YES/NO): YES